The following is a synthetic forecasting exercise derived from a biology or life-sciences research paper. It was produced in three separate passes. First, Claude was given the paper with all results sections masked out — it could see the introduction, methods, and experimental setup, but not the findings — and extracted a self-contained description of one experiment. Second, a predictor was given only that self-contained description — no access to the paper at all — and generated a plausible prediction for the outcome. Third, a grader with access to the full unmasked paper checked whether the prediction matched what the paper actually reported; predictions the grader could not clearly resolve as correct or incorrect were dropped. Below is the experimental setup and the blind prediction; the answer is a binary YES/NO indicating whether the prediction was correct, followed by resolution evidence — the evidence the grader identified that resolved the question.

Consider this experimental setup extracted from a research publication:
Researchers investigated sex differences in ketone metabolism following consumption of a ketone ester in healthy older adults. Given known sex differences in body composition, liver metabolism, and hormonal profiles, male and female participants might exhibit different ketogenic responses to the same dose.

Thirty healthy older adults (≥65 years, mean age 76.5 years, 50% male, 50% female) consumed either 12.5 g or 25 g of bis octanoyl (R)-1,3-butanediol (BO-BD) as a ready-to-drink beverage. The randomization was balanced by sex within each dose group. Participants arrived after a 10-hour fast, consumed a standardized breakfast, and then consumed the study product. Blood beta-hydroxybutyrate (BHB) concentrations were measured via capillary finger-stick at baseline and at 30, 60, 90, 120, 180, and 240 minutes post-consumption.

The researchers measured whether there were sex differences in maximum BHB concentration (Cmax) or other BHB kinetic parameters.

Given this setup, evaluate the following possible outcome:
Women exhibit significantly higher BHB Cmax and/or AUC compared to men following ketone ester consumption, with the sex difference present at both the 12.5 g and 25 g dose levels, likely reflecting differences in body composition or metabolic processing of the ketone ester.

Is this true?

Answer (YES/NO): NO